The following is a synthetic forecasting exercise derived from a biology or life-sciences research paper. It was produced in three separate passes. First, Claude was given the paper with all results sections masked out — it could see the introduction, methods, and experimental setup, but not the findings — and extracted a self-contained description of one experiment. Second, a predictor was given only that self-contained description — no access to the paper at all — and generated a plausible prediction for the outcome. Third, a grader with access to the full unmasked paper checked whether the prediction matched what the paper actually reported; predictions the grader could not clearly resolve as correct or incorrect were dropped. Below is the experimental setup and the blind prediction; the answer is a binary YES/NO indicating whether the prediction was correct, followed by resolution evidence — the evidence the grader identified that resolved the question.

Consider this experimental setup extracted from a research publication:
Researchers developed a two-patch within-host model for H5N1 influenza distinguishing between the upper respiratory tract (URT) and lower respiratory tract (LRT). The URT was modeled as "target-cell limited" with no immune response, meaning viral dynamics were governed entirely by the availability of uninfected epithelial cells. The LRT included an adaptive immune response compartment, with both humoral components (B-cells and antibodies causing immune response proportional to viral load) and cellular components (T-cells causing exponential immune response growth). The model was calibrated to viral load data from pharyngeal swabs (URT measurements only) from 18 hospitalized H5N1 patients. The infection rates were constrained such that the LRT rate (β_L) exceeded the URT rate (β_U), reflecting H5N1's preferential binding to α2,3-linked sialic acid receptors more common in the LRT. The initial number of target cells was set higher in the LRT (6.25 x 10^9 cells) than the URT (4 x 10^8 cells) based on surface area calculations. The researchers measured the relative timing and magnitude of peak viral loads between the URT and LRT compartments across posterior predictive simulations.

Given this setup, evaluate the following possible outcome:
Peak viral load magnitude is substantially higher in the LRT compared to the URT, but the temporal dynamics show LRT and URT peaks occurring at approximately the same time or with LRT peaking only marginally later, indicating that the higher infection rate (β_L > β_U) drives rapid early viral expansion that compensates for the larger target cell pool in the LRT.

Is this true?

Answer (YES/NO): NO